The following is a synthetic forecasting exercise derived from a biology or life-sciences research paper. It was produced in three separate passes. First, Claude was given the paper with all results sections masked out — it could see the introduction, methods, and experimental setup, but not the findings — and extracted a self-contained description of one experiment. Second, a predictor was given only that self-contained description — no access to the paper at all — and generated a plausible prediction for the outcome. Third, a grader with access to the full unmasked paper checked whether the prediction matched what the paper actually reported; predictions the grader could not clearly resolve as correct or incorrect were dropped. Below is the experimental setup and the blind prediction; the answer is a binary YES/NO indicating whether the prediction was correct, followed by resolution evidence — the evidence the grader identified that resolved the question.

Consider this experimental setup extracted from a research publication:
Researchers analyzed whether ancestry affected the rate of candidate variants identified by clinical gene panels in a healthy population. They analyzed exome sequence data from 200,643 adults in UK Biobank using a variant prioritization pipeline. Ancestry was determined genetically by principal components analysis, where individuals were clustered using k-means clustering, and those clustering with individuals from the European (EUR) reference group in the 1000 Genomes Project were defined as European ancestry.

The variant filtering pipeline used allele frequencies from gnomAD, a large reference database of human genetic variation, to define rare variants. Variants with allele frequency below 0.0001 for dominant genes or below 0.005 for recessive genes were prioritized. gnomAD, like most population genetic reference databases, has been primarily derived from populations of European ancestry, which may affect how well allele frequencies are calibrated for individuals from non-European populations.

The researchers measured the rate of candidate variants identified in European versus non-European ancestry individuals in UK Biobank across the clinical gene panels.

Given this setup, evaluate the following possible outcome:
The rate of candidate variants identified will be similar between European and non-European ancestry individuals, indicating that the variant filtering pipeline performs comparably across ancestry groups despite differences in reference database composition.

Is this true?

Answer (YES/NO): NO